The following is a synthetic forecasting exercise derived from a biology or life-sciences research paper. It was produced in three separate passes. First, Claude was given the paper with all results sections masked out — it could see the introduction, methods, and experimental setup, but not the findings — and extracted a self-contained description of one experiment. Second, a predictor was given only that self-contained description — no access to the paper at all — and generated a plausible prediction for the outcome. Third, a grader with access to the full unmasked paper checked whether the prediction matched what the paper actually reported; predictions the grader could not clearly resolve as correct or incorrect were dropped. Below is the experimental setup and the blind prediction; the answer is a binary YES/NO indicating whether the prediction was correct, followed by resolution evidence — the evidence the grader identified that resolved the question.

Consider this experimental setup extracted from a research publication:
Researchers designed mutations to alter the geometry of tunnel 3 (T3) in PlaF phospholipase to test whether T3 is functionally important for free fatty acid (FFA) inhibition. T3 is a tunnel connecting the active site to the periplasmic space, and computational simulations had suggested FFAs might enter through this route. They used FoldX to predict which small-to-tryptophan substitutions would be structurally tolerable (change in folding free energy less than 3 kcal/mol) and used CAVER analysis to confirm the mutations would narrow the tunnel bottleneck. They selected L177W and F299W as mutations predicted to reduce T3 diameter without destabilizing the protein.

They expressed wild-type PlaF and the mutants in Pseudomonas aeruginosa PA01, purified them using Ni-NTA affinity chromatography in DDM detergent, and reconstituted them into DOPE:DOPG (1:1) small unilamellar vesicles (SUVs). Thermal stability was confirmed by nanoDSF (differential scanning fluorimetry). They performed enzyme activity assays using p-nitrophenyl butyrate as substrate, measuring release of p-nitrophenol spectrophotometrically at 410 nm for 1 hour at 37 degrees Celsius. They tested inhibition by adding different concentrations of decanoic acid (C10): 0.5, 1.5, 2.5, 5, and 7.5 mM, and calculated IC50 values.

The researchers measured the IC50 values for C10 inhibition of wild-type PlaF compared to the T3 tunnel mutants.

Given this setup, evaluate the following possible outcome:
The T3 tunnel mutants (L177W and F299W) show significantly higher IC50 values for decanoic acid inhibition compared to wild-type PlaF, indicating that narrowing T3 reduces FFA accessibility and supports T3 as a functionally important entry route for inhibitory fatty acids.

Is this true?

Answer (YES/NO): NO